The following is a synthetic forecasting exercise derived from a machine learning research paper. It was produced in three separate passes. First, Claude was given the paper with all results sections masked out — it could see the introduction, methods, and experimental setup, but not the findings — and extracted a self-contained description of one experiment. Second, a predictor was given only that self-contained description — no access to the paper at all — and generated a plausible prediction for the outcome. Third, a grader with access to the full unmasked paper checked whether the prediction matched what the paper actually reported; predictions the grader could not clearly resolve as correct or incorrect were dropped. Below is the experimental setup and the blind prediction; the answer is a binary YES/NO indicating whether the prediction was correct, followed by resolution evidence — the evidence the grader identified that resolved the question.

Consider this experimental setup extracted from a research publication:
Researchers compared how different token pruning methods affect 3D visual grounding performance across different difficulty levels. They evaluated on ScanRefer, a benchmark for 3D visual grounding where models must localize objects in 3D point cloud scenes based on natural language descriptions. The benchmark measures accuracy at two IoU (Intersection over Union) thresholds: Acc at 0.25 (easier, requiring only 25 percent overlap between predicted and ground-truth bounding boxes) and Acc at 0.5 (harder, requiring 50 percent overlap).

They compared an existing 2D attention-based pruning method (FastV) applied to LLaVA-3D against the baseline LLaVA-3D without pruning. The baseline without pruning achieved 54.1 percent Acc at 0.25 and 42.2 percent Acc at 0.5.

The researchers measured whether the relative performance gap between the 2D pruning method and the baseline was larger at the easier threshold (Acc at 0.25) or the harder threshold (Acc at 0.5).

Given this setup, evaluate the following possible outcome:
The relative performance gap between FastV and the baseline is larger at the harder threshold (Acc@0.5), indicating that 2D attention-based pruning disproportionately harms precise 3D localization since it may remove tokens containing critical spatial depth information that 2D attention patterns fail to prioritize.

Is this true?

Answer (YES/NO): YES